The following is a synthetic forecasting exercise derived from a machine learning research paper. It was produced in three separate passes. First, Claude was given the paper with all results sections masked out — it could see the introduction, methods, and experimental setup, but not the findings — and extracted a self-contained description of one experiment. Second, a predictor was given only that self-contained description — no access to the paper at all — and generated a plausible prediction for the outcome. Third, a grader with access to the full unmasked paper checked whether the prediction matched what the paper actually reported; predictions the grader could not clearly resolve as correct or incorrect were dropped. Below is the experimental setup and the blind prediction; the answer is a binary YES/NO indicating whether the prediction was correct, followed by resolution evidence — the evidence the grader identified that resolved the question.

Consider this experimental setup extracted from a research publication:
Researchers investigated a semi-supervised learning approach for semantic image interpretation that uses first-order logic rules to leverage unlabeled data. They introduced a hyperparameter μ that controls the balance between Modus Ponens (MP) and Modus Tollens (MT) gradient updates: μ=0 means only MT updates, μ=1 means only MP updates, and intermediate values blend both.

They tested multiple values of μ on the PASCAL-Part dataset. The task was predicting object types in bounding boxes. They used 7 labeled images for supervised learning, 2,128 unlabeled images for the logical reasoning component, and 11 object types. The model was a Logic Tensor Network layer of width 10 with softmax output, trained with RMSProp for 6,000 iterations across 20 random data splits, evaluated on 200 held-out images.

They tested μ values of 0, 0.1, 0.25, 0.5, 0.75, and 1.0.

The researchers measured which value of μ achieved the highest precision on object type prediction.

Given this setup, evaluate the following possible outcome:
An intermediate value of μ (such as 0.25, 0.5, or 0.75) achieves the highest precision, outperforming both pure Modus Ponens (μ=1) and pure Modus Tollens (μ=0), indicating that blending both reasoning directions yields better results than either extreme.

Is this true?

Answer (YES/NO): YES